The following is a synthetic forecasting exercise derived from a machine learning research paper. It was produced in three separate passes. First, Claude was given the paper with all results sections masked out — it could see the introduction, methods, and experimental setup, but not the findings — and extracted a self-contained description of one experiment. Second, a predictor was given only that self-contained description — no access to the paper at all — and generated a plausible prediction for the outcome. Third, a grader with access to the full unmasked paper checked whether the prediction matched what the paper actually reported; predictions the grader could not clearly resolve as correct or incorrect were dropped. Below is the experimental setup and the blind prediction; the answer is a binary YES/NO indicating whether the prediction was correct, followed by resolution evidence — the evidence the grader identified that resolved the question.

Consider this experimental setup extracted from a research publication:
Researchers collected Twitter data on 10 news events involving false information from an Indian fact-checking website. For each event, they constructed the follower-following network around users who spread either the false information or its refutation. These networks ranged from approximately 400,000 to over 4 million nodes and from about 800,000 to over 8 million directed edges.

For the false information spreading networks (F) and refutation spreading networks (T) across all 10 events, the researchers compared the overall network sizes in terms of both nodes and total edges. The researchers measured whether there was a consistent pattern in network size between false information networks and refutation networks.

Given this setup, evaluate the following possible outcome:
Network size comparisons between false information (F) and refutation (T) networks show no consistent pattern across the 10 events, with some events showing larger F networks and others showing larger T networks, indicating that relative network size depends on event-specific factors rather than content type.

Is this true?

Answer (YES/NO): NO